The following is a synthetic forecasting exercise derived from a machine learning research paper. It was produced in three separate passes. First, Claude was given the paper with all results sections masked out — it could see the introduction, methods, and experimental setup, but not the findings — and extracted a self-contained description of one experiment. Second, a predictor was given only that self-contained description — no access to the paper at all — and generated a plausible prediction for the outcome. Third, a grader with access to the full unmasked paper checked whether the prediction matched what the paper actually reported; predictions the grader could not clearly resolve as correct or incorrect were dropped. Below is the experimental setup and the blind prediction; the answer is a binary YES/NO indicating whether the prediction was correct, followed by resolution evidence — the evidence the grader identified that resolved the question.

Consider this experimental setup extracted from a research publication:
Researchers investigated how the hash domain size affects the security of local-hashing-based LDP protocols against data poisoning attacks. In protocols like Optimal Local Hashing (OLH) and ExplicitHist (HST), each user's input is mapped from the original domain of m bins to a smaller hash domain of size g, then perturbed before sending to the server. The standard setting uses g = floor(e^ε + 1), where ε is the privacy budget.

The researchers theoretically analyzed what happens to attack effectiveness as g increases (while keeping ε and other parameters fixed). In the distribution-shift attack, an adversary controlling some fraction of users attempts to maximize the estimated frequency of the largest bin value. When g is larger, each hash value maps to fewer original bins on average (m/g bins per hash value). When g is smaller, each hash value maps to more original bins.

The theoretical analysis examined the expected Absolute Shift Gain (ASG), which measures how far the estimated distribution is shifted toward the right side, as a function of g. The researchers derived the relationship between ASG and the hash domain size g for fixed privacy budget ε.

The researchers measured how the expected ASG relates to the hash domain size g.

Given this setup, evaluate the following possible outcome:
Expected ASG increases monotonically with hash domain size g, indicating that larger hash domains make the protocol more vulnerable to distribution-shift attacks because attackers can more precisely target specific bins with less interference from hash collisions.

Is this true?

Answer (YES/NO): YES